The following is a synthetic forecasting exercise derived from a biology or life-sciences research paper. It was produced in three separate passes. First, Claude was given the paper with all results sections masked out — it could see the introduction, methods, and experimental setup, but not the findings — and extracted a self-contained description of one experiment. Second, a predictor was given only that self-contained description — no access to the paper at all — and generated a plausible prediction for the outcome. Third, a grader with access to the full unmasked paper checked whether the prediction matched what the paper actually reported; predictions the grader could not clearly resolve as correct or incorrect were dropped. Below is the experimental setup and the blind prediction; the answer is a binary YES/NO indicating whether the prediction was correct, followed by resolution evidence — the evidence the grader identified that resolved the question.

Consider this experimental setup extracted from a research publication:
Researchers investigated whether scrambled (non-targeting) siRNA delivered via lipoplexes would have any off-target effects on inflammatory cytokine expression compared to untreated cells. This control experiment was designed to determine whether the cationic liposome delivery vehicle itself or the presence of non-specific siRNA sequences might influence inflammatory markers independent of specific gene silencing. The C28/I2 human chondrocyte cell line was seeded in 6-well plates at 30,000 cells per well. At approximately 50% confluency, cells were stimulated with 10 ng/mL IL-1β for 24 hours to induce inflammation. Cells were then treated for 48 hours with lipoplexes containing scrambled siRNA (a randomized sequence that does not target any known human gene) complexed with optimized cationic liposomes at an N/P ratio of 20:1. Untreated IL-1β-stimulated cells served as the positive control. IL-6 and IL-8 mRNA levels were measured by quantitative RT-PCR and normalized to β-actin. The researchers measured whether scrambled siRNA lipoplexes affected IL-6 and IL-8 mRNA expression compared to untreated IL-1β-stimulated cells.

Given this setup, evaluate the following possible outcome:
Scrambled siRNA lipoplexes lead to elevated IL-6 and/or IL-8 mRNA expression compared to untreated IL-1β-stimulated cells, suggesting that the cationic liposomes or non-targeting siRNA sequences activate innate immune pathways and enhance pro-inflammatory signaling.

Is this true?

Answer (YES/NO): NO